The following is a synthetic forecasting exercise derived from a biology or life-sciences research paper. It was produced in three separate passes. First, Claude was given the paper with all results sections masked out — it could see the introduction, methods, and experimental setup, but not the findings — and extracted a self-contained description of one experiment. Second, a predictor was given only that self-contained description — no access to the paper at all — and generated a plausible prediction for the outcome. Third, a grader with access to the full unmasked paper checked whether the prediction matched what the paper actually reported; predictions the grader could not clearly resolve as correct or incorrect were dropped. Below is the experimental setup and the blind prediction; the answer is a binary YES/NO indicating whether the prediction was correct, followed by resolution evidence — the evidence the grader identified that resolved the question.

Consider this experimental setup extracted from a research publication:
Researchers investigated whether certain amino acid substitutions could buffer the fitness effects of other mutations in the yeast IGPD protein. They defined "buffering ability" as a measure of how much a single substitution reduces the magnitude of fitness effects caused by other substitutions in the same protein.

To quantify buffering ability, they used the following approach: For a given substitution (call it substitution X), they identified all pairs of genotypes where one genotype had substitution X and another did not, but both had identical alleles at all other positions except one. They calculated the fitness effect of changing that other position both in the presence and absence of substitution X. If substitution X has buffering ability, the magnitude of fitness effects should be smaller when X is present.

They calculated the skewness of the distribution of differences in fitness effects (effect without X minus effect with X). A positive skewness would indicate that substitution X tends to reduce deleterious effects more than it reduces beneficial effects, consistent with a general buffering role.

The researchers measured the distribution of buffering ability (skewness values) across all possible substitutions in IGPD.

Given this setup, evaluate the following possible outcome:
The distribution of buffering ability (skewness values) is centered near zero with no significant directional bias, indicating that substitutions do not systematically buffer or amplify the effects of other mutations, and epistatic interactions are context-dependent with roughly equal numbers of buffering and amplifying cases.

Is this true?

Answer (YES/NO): NO